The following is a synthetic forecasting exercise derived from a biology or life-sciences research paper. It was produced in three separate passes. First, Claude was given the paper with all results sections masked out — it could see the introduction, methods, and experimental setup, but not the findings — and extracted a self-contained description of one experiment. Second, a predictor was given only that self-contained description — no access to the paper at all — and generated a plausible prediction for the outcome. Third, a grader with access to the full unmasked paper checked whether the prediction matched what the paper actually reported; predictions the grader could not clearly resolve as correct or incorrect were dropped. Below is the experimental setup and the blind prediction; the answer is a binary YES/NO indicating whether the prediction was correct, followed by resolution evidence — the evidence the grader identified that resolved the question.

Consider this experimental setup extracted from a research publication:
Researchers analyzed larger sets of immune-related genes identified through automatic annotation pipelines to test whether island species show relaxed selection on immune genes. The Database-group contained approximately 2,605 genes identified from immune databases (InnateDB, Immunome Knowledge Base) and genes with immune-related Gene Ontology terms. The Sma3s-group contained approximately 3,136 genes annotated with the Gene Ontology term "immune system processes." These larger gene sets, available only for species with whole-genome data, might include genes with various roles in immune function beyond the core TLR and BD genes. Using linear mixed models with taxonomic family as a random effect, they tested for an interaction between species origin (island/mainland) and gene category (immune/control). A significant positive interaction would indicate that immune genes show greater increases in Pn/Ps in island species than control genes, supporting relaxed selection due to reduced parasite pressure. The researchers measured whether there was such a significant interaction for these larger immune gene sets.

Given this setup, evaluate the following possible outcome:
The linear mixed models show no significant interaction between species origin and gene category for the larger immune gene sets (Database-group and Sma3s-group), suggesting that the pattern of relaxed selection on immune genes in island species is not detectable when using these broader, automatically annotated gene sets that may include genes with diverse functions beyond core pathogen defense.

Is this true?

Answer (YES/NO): NO